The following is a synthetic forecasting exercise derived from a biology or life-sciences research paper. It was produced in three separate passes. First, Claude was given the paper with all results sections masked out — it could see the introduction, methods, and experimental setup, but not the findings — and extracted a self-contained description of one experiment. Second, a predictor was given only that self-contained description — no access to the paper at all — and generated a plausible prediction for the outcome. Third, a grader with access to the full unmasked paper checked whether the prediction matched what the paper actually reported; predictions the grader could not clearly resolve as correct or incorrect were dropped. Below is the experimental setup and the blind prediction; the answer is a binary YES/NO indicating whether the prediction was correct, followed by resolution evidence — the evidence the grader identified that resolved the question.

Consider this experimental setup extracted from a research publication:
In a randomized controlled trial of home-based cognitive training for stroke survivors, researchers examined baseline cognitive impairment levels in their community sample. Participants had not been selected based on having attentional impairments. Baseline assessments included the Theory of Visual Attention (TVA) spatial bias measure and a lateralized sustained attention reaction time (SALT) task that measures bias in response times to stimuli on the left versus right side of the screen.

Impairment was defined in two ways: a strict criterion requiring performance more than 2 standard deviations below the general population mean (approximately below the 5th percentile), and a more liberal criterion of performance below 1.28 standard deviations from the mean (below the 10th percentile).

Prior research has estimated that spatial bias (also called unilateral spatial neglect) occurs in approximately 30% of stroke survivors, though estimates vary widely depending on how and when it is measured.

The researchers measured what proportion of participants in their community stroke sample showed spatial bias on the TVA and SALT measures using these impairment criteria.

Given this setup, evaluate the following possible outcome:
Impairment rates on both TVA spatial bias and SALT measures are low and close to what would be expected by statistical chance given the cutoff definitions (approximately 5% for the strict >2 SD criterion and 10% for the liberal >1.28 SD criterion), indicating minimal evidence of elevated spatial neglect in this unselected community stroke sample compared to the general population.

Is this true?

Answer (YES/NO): NO